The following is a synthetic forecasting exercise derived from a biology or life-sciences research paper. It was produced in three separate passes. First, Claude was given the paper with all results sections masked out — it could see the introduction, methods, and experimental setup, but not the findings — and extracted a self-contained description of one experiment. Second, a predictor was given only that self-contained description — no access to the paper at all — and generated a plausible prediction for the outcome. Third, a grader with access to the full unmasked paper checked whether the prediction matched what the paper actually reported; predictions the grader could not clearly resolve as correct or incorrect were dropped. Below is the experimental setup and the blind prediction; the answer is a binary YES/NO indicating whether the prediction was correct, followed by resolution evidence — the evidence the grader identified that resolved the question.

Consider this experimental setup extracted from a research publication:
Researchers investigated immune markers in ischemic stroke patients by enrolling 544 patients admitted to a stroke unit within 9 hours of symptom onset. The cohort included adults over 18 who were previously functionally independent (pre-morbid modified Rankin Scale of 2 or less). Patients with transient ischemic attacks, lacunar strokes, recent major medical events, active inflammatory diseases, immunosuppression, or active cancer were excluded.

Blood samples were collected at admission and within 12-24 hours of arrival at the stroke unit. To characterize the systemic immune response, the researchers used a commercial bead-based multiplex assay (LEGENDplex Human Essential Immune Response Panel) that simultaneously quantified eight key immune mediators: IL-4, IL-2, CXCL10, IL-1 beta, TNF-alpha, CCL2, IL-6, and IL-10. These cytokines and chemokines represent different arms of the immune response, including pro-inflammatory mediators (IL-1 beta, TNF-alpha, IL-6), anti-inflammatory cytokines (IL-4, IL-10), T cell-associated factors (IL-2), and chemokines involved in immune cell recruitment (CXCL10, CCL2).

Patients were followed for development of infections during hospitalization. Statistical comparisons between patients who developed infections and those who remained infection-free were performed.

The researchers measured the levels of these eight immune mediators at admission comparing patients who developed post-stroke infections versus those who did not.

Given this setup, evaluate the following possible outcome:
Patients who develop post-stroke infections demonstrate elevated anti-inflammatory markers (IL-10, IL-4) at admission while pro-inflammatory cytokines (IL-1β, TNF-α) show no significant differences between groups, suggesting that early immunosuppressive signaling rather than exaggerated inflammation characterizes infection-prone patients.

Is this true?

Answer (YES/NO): NO